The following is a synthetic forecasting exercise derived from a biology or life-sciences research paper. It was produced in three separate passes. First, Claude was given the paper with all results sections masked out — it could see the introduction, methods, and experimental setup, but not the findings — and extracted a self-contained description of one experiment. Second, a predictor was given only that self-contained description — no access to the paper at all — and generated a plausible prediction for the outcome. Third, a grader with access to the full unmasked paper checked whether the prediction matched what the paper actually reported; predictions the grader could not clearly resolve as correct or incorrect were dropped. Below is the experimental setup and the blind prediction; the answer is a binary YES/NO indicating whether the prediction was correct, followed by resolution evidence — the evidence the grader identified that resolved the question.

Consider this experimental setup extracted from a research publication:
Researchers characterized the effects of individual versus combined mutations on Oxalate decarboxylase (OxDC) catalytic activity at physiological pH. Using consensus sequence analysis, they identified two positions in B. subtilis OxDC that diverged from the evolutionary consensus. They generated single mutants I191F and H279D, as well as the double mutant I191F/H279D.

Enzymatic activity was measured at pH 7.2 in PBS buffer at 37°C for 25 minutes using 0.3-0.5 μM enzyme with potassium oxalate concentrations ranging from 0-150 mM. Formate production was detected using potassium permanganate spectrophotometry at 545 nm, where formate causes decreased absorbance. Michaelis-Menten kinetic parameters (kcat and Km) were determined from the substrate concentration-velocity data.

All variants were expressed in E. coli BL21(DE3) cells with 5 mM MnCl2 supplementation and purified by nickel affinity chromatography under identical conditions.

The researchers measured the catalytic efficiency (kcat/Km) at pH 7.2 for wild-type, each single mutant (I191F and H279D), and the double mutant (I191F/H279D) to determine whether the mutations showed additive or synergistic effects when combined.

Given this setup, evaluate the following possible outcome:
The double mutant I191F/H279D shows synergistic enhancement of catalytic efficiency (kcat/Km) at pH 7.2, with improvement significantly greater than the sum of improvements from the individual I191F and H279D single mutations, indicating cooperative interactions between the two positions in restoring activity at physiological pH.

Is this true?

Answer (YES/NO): YES